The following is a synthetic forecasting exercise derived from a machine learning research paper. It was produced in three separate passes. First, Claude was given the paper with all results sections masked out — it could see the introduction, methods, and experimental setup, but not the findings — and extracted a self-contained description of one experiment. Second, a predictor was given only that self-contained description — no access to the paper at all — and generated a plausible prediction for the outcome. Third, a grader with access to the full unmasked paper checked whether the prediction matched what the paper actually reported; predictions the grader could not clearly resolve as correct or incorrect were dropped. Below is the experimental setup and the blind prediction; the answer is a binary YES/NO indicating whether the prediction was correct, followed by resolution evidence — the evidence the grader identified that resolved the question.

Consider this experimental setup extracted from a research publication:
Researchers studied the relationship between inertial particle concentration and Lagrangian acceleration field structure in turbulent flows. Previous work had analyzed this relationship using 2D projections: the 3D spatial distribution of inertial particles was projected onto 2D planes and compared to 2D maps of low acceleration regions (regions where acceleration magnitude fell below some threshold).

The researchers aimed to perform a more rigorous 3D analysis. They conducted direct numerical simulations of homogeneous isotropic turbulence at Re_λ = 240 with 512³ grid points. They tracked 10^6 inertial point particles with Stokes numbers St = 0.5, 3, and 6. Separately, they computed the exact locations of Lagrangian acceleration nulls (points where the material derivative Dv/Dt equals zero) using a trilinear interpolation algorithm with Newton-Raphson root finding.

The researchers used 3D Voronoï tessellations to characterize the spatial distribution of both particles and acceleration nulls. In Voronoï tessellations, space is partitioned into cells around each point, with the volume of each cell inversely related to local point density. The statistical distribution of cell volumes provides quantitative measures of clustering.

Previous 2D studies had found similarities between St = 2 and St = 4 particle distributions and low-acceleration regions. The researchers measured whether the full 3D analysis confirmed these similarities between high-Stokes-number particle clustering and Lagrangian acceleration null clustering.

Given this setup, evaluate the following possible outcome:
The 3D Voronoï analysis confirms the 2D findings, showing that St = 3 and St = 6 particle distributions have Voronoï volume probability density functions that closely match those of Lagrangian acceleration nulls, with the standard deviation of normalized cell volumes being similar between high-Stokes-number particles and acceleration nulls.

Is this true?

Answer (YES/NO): YES